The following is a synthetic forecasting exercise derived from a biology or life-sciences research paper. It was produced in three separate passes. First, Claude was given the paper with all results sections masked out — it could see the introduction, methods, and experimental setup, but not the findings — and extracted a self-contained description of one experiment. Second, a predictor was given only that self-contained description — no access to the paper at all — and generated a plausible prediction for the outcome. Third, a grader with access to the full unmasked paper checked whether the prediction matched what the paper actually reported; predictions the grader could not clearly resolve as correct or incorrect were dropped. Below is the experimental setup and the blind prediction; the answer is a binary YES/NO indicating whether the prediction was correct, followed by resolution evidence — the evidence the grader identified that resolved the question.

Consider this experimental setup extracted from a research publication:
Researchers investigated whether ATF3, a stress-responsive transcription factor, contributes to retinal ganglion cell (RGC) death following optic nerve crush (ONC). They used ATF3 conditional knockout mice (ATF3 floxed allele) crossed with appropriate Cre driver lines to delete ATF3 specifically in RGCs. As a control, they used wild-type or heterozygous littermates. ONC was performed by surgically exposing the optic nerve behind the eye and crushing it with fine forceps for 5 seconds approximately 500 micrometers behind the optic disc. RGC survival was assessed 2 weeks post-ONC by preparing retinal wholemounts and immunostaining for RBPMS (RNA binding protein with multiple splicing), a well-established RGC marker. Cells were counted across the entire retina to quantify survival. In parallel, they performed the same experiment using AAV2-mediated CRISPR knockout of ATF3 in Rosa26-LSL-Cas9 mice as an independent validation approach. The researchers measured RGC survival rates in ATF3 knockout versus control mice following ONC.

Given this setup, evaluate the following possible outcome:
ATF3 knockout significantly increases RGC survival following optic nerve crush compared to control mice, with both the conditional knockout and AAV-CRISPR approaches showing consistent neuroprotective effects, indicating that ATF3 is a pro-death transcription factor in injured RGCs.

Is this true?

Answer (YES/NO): YES